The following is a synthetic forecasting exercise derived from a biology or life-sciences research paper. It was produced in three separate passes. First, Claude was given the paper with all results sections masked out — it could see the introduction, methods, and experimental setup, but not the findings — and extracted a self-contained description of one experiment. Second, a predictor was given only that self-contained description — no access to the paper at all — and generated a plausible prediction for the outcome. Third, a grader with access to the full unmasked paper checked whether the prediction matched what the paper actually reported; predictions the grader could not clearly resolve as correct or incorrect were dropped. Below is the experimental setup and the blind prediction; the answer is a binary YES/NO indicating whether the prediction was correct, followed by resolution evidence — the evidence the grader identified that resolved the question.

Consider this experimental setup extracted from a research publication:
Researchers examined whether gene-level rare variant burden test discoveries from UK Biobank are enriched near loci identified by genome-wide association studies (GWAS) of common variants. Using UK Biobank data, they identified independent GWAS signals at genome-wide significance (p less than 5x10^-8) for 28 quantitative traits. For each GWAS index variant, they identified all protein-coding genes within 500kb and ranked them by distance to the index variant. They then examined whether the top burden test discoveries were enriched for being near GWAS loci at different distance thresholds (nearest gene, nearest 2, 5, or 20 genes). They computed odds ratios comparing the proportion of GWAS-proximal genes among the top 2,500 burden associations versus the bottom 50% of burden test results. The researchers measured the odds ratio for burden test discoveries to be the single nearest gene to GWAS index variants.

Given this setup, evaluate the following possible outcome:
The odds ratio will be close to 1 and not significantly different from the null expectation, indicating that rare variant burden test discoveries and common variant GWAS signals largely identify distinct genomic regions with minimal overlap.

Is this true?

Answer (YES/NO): NO